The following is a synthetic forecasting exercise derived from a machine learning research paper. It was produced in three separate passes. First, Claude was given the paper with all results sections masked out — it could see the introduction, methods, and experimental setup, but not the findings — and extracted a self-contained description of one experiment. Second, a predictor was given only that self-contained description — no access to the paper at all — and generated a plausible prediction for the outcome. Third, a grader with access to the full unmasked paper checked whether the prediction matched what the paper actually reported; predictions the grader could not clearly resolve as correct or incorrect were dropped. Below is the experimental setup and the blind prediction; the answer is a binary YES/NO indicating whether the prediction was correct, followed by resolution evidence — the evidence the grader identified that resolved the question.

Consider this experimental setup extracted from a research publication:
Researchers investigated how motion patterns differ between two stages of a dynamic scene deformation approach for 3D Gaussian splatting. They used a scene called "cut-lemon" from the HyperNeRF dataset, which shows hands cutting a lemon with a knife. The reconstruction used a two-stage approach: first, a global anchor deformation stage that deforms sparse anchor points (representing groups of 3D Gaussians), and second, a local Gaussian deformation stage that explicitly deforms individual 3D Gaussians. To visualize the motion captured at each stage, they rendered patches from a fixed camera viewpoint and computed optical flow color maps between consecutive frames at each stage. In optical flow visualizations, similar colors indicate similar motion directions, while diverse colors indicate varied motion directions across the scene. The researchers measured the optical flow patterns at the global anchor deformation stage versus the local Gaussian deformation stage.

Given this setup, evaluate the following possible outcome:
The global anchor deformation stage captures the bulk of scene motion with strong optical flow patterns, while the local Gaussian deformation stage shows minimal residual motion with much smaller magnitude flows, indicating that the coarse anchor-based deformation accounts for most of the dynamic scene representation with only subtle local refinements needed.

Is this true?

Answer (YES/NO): NO